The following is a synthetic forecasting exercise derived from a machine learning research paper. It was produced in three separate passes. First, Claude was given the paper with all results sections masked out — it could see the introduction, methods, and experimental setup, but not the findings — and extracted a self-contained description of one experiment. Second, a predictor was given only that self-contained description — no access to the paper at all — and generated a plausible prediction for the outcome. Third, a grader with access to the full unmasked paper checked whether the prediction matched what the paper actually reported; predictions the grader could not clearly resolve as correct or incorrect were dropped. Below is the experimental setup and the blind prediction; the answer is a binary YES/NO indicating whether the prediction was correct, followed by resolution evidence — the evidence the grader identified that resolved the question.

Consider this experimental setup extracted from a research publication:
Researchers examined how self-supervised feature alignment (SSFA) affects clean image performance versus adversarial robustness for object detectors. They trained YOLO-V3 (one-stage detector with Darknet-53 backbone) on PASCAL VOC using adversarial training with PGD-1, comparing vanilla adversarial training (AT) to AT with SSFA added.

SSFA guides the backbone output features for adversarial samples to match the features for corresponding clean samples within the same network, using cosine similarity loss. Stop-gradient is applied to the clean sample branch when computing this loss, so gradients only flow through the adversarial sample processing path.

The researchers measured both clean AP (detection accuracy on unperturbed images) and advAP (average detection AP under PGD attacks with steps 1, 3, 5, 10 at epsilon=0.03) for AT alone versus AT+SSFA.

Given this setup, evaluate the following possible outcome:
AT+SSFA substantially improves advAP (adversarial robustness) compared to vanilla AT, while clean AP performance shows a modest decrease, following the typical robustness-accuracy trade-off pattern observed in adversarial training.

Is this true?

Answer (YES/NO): NO